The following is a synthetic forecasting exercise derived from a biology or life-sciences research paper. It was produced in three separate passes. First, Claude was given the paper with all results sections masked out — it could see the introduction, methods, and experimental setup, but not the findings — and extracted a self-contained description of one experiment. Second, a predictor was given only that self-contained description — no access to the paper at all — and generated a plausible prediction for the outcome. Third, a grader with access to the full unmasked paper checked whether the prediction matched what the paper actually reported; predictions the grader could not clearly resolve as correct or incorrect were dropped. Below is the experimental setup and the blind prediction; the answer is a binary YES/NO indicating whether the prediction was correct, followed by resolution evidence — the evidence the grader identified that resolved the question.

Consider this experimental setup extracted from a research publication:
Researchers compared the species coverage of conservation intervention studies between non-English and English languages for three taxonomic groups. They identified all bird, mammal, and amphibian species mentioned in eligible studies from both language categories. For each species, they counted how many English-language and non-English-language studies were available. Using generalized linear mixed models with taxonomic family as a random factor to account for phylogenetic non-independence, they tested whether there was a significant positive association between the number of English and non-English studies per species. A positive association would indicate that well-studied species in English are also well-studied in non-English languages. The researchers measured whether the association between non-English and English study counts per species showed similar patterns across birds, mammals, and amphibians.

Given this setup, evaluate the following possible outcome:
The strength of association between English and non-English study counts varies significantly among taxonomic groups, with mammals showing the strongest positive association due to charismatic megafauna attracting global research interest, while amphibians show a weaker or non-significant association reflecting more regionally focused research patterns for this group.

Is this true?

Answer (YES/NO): NO